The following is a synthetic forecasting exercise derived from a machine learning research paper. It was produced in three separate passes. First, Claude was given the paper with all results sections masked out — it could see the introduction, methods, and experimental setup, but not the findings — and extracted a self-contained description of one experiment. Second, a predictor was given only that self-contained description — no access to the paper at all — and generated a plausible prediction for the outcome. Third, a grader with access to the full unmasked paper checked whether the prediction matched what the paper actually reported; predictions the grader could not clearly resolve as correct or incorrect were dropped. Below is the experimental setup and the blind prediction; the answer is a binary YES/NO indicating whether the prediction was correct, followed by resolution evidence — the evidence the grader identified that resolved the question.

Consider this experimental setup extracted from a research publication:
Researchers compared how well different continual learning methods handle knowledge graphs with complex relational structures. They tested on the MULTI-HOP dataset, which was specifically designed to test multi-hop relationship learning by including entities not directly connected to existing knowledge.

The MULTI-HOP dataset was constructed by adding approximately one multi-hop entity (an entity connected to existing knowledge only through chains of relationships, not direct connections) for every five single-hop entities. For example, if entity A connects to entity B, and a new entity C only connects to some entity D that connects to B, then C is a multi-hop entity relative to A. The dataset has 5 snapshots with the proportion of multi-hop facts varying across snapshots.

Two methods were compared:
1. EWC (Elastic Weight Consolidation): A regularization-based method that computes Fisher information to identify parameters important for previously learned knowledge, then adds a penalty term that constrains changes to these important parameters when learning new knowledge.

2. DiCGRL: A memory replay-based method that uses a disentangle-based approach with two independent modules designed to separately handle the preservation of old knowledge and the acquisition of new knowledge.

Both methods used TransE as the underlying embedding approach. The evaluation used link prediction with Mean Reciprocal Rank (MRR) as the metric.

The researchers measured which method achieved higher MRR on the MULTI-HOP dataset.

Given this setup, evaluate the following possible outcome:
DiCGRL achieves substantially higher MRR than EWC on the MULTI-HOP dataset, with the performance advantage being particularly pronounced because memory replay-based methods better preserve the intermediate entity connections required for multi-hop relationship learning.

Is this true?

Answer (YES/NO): NO